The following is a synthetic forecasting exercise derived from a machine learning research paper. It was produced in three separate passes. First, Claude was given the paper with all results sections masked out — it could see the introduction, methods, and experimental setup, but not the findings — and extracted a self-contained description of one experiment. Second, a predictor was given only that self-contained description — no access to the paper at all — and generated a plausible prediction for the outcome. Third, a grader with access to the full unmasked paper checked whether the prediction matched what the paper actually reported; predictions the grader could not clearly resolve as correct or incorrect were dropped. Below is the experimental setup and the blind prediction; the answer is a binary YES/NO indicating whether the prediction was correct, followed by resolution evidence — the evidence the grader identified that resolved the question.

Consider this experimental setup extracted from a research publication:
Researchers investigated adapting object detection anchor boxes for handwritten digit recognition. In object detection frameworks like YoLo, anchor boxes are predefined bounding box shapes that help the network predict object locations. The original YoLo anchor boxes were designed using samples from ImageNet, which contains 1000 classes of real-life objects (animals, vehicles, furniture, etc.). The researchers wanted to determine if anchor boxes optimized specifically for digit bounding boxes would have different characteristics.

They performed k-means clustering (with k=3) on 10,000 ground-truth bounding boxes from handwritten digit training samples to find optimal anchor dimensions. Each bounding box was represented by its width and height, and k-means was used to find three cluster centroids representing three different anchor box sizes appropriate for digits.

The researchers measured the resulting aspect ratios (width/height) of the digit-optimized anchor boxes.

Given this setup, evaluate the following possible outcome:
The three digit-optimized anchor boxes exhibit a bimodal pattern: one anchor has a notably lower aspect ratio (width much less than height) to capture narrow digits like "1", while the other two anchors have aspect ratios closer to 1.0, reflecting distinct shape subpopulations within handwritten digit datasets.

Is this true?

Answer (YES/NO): NO